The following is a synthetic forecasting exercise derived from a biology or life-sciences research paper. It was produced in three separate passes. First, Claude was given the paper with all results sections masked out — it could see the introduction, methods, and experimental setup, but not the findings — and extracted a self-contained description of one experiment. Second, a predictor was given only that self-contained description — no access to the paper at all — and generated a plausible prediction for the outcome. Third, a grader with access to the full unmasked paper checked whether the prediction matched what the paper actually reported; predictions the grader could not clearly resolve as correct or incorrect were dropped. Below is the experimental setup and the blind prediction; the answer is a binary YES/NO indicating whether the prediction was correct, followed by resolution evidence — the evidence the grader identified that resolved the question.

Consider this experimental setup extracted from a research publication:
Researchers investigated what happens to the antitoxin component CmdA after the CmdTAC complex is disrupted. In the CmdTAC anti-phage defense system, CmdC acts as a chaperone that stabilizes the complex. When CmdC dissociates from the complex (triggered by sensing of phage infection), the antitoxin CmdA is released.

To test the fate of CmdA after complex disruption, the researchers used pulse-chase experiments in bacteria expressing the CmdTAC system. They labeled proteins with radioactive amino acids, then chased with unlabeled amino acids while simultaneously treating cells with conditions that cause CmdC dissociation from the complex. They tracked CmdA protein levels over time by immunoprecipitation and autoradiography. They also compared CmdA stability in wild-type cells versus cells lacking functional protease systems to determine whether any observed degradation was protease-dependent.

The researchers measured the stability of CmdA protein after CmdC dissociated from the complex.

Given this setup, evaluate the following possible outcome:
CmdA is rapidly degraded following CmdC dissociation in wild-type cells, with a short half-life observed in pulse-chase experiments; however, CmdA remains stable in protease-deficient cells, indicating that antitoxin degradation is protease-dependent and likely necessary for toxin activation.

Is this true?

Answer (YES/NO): NO